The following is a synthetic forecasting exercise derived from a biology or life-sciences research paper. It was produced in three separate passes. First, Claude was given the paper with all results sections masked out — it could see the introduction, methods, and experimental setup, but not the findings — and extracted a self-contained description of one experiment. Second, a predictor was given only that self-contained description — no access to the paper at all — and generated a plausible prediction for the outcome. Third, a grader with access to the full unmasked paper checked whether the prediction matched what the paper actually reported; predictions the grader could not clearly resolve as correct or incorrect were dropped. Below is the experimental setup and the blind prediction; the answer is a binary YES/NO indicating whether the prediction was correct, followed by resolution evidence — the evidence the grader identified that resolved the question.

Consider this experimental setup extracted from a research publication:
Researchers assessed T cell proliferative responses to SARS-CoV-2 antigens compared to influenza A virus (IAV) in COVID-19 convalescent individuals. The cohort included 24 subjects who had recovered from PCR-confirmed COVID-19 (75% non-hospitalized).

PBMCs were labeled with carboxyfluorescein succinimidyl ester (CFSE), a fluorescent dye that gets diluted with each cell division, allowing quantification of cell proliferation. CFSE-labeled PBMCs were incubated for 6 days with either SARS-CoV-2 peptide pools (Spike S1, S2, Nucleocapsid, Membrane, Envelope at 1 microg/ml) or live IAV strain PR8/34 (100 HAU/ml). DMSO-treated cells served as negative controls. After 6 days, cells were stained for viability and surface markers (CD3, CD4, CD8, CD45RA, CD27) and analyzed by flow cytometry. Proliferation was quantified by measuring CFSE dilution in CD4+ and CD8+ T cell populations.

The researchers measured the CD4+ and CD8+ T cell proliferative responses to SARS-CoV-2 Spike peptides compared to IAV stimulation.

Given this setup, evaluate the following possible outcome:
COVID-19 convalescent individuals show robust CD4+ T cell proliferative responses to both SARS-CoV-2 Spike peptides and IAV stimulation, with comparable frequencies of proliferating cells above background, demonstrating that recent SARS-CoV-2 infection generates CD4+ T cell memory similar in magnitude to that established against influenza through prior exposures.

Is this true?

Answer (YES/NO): NO